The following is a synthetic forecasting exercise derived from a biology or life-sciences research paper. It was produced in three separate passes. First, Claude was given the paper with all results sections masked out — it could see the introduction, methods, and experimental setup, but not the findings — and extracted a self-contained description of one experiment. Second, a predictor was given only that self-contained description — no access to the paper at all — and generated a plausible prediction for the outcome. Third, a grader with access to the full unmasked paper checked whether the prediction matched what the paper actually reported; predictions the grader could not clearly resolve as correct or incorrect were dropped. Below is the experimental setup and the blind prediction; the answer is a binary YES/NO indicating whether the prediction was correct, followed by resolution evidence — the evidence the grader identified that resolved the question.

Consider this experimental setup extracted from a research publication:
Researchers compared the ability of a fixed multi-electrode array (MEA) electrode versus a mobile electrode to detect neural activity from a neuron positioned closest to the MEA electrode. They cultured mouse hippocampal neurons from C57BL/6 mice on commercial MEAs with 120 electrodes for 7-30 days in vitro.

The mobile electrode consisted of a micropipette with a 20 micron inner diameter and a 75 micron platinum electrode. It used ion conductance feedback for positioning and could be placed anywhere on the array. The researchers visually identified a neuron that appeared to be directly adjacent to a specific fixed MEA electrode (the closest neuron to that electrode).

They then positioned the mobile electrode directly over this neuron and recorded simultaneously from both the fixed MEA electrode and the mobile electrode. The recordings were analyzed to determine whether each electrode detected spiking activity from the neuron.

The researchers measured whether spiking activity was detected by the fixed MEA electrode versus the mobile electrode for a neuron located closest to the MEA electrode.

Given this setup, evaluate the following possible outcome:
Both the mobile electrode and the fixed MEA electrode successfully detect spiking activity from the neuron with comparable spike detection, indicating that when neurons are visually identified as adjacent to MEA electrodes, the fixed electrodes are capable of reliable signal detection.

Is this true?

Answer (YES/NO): NO